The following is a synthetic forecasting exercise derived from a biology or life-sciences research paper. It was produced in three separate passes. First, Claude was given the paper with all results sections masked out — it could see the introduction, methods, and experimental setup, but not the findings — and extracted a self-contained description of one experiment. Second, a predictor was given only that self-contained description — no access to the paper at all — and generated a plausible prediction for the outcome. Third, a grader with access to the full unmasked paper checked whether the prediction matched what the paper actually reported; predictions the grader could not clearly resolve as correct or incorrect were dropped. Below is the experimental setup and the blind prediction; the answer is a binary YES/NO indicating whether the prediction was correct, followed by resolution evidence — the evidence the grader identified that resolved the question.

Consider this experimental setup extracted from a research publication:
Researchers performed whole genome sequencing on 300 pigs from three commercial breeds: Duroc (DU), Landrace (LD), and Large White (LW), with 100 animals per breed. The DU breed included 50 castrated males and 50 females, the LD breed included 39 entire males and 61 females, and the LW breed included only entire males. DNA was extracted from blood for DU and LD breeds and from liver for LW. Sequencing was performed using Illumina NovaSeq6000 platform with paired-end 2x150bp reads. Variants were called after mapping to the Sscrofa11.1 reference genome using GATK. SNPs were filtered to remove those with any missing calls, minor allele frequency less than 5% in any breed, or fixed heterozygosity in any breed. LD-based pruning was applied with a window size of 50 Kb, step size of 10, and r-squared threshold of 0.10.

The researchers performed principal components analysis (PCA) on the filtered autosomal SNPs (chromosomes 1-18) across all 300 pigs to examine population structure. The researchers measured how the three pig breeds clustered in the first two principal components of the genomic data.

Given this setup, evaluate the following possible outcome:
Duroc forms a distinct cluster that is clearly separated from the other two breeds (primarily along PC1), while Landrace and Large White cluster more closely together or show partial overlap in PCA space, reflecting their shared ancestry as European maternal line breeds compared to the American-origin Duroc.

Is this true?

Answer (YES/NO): YES